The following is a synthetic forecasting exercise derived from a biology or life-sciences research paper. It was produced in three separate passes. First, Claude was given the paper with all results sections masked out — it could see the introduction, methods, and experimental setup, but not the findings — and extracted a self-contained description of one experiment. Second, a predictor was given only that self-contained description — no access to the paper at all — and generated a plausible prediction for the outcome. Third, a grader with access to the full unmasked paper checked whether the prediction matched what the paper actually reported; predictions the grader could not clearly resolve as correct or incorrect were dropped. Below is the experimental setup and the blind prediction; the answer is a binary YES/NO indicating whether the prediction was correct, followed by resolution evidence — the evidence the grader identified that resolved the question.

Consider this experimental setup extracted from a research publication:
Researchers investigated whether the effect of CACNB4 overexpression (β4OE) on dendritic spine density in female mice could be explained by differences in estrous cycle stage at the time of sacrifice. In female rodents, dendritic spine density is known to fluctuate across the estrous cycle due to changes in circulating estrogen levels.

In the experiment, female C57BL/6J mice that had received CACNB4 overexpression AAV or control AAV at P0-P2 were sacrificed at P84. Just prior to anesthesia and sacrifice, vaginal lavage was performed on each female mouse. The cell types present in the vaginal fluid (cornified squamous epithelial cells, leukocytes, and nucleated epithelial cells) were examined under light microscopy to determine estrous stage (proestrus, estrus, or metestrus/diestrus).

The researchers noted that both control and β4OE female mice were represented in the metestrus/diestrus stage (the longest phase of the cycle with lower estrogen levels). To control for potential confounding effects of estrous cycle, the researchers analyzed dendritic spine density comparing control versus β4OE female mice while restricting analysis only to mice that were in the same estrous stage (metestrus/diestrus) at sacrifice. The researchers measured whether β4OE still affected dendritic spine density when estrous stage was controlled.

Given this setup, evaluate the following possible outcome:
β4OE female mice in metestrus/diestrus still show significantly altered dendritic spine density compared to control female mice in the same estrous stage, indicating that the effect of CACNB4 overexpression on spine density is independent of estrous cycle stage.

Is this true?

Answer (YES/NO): YES